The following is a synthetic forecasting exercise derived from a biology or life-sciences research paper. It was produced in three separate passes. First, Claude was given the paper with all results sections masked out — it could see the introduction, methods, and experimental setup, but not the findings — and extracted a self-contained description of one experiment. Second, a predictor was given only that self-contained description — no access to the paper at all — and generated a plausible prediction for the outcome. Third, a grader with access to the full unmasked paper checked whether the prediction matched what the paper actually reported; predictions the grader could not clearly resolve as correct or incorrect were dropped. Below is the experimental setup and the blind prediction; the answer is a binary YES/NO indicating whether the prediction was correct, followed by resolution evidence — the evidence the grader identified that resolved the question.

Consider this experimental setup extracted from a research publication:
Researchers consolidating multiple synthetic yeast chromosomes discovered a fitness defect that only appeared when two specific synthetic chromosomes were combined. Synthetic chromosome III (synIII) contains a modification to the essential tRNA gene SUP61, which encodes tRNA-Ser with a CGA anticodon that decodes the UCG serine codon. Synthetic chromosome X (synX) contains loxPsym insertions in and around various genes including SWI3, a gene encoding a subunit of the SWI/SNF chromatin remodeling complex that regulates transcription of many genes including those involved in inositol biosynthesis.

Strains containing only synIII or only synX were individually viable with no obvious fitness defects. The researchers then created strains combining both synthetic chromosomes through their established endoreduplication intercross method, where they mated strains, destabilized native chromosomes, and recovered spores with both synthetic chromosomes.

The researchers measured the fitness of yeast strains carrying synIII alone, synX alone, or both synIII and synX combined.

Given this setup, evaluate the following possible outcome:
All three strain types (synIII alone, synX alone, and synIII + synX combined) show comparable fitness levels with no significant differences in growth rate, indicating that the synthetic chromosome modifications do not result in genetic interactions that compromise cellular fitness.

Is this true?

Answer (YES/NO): NO